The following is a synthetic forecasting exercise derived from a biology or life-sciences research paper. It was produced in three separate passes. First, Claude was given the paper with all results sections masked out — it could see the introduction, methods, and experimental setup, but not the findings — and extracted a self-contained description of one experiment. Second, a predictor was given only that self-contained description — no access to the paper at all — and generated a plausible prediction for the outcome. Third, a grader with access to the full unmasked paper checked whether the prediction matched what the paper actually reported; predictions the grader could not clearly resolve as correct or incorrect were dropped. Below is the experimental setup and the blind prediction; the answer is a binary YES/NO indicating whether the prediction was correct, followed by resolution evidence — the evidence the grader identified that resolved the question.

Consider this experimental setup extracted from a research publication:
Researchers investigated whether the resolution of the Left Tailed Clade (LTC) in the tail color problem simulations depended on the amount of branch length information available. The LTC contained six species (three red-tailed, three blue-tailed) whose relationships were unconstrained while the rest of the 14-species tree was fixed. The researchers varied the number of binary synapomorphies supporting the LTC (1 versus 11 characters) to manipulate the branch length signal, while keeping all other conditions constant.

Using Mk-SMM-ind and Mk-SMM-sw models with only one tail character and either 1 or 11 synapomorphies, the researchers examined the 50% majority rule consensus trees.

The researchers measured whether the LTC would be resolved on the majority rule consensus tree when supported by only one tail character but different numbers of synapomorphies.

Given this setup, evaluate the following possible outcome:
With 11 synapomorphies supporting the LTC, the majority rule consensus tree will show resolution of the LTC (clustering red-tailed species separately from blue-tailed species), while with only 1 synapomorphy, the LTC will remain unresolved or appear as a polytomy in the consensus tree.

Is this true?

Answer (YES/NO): YES